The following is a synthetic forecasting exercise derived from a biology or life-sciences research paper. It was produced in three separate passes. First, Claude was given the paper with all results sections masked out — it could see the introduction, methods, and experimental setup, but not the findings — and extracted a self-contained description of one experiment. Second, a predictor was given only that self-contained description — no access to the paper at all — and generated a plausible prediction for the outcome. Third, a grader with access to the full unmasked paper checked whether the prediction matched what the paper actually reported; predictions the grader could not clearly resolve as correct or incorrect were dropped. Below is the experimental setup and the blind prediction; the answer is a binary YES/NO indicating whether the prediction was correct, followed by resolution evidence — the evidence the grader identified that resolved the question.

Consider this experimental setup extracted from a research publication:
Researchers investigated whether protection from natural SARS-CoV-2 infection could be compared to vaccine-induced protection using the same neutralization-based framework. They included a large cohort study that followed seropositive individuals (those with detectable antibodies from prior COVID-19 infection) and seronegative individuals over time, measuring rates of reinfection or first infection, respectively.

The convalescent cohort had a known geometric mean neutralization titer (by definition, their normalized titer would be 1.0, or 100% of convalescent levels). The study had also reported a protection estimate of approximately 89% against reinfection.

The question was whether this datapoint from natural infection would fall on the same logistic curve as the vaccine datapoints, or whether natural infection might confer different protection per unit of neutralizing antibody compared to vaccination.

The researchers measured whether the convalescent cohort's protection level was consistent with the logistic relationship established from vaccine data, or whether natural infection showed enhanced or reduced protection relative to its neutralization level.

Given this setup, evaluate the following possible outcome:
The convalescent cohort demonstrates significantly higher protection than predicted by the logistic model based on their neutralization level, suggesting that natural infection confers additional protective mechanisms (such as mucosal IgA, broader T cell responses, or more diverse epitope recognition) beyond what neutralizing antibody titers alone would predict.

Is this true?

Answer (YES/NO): NO